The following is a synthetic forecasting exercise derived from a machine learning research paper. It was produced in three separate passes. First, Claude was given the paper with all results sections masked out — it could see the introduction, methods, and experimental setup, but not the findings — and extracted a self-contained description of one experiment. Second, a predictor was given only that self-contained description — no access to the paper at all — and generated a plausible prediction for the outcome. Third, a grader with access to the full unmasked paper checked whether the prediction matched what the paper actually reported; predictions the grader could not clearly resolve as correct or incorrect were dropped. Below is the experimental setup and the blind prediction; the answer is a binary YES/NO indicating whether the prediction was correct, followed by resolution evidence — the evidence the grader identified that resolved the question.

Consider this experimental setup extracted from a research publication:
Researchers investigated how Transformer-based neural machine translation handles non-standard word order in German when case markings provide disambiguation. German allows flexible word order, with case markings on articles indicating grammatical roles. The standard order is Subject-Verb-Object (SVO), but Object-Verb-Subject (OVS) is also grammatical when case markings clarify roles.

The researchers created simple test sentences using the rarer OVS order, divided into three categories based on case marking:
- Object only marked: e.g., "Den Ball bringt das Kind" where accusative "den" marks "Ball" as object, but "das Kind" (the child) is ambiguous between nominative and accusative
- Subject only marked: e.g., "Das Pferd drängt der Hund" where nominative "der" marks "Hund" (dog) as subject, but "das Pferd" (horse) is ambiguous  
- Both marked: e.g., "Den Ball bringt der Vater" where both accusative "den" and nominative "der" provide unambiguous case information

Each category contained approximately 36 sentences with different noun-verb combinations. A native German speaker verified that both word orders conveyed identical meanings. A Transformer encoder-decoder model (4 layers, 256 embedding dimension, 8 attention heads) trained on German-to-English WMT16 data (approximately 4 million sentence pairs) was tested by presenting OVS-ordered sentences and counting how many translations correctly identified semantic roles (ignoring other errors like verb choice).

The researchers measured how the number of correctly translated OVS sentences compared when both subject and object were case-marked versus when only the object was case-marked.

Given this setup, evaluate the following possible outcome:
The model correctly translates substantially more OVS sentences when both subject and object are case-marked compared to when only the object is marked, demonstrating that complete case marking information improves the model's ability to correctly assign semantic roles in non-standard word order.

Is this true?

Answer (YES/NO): YES